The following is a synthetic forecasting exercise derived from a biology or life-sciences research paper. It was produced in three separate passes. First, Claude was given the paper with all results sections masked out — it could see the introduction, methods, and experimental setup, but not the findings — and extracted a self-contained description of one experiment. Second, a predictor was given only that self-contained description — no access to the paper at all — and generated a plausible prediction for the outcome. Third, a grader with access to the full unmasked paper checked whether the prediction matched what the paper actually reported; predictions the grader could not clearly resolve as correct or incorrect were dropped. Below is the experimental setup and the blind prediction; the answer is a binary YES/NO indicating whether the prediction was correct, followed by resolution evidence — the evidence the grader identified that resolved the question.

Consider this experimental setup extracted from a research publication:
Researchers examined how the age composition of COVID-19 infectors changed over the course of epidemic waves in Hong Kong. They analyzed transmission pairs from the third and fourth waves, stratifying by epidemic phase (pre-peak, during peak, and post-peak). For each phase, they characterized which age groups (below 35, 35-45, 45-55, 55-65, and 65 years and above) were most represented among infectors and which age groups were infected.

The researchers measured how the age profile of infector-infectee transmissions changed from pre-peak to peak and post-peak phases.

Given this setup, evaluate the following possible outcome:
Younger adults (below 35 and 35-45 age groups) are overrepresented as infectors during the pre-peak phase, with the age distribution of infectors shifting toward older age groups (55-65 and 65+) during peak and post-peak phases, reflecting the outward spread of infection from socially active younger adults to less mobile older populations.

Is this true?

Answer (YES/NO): NO